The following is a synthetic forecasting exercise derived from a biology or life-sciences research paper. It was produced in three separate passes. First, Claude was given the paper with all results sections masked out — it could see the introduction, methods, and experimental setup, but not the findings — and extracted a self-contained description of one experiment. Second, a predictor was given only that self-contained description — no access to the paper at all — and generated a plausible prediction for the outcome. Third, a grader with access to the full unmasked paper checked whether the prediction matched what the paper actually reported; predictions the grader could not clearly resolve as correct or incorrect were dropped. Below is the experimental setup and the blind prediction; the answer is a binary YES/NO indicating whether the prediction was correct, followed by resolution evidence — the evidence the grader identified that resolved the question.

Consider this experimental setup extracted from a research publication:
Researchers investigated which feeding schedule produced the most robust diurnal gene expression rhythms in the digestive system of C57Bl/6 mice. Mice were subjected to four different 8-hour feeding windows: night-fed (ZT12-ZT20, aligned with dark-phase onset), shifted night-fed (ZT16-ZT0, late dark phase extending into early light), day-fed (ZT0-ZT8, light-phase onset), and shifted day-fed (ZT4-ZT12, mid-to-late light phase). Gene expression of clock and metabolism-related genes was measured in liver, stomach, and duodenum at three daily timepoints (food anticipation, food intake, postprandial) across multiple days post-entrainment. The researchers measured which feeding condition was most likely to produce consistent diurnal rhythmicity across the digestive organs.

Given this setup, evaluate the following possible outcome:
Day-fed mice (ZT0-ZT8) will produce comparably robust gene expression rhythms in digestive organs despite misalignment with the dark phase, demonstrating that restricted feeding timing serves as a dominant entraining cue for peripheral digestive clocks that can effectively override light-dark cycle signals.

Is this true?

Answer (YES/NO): NO